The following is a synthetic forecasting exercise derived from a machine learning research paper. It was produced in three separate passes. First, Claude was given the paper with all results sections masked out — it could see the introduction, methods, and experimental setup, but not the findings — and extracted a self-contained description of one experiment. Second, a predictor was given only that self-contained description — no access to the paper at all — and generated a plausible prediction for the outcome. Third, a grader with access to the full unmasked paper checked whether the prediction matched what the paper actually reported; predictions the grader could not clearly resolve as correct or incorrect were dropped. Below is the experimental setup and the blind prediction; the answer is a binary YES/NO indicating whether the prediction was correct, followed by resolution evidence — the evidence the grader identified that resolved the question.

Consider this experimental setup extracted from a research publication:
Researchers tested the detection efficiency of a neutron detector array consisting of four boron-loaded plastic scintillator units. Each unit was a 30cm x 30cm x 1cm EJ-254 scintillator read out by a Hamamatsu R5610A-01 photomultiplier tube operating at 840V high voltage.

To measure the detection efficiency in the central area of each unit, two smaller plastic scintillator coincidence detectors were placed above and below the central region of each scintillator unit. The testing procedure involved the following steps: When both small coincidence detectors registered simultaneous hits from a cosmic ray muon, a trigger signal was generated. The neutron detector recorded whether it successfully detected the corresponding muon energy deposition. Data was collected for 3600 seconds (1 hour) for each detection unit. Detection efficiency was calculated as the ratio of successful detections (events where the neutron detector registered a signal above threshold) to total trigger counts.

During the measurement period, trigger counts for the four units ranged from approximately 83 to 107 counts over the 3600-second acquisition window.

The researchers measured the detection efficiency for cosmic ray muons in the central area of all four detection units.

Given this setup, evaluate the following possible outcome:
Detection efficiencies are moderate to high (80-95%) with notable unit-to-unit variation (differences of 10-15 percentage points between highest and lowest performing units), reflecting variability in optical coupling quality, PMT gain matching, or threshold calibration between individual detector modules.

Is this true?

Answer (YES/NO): NO